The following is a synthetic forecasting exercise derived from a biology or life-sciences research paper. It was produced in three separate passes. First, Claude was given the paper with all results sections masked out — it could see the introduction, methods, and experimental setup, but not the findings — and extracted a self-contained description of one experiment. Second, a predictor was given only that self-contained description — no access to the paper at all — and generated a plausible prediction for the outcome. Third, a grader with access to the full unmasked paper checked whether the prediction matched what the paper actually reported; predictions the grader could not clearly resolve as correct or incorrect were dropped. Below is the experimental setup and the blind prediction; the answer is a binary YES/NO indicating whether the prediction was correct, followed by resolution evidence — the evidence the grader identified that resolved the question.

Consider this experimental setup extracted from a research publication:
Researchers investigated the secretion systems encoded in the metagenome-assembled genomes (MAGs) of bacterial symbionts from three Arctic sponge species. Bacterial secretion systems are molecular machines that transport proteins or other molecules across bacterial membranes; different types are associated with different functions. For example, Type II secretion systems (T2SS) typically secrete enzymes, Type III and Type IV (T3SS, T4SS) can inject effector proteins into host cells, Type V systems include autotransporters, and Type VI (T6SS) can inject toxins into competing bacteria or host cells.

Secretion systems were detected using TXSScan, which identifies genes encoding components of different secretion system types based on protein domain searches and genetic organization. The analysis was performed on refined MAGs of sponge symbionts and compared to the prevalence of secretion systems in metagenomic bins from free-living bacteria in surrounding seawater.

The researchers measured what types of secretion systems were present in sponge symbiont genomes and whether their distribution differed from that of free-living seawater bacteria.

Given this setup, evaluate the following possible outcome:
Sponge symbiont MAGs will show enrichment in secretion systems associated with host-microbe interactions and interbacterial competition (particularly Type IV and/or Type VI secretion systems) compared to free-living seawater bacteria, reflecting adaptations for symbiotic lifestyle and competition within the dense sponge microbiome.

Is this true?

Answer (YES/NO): NO